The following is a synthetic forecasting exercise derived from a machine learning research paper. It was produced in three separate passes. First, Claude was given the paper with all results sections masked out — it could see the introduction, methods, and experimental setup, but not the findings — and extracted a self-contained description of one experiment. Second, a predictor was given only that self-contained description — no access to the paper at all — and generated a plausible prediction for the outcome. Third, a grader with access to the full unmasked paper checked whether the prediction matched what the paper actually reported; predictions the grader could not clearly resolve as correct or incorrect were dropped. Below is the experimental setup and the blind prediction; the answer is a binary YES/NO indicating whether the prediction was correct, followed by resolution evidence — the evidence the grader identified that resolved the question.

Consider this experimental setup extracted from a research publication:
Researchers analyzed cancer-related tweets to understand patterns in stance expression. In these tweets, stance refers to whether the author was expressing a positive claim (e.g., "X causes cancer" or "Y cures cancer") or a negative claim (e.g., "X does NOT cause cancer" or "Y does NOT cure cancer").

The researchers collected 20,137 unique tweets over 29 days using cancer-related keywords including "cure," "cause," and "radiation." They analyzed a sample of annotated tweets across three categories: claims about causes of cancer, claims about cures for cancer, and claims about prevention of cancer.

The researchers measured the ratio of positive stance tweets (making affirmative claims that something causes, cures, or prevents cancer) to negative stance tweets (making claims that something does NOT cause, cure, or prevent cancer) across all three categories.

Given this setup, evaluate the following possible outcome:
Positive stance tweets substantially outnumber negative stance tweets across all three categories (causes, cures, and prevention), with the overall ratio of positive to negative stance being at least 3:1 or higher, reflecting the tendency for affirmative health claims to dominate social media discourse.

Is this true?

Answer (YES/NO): YES